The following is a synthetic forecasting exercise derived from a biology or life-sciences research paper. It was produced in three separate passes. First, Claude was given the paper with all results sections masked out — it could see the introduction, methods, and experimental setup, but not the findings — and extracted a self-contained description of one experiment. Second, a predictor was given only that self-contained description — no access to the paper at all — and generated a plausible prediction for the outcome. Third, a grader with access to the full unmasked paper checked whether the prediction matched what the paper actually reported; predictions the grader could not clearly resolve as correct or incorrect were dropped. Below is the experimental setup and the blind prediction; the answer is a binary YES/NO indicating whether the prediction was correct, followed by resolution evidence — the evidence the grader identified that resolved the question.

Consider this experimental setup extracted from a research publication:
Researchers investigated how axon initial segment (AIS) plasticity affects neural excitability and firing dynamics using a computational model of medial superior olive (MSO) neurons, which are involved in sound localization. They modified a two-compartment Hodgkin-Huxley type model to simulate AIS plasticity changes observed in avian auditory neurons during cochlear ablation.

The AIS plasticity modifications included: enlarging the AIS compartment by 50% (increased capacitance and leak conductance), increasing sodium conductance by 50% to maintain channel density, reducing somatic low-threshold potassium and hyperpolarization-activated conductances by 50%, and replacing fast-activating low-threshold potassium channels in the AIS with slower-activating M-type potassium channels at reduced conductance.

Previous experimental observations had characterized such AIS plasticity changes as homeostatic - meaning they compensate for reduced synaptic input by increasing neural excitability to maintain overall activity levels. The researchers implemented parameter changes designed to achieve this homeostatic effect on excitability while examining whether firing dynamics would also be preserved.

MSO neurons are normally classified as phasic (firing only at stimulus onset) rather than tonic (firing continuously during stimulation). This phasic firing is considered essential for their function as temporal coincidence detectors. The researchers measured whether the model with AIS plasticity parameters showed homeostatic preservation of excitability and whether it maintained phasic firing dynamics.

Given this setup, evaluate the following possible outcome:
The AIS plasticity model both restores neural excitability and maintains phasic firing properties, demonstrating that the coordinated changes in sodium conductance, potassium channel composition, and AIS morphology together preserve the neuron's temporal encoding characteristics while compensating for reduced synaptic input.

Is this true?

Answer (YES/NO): NO